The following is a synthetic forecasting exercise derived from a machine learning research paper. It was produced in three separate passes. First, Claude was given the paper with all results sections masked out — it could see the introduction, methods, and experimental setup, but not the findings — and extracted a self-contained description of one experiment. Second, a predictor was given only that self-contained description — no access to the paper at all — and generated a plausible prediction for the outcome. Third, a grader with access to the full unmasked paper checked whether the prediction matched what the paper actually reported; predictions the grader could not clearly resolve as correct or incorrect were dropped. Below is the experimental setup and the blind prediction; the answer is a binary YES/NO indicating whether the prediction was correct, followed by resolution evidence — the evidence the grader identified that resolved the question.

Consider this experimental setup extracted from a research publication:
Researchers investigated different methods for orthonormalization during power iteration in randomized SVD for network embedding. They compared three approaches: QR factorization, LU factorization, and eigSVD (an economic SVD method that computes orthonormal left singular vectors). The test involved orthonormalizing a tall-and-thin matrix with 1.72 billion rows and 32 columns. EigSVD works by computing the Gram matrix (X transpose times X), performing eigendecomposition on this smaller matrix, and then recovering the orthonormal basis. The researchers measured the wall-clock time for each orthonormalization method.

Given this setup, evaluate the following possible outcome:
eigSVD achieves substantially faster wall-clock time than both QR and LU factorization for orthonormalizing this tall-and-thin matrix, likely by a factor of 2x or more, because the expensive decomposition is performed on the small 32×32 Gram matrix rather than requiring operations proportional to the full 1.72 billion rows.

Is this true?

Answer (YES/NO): YES